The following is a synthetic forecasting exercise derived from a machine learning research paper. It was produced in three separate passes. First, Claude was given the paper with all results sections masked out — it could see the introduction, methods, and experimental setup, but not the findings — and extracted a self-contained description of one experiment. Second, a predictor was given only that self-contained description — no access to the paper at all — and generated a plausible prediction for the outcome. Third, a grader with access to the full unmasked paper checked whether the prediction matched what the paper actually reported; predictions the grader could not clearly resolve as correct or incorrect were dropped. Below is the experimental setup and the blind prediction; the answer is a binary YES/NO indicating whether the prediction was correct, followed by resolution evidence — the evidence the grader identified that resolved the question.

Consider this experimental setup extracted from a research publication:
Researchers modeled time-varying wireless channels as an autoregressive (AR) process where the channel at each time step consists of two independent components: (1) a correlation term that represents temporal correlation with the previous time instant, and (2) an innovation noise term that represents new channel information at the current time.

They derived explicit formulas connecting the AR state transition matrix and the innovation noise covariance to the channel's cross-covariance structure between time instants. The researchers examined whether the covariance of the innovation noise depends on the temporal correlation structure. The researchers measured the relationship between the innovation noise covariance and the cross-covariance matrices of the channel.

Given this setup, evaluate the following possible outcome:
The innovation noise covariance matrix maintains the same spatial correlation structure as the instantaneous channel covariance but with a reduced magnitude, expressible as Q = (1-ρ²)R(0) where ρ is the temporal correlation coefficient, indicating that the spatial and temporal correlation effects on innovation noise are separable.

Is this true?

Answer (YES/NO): NO